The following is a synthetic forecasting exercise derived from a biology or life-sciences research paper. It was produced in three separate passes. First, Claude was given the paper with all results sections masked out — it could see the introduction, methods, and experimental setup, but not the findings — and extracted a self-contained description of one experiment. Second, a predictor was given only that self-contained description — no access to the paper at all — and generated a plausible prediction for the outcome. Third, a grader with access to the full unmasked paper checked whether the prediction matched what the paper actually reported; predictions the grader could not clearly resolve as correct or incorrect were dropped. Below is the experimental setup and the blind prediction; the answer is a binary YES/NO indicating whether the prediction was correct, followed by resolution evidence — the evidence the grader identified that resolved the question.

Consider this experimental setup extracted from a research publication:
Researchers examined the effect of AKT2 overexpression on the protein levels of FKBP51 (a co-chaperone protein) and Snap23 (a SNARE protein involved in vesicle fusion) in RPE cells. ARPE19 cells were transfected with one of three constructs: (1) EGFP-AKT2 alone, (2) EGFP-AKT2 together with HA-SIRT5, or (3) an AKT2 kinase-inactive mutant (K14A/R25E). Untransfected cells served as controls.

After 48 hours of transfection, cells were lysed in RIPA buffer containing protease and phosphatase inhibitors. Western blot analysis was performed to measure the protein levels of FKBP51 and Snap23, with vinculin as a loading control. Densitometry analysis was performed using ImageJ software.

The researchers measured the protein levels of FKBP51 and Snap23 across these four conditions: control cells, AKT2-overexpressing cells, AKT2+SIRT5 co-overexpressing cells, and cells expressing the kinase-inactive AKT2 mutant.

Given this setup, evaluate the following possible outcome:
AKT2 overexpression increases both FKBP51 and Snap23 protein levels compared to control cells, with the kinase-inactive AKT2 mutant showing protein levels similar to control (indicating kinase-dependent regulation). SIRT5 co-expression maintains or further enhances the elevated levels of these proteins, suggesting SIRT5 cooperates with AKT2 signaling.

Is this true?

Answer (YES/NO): NO